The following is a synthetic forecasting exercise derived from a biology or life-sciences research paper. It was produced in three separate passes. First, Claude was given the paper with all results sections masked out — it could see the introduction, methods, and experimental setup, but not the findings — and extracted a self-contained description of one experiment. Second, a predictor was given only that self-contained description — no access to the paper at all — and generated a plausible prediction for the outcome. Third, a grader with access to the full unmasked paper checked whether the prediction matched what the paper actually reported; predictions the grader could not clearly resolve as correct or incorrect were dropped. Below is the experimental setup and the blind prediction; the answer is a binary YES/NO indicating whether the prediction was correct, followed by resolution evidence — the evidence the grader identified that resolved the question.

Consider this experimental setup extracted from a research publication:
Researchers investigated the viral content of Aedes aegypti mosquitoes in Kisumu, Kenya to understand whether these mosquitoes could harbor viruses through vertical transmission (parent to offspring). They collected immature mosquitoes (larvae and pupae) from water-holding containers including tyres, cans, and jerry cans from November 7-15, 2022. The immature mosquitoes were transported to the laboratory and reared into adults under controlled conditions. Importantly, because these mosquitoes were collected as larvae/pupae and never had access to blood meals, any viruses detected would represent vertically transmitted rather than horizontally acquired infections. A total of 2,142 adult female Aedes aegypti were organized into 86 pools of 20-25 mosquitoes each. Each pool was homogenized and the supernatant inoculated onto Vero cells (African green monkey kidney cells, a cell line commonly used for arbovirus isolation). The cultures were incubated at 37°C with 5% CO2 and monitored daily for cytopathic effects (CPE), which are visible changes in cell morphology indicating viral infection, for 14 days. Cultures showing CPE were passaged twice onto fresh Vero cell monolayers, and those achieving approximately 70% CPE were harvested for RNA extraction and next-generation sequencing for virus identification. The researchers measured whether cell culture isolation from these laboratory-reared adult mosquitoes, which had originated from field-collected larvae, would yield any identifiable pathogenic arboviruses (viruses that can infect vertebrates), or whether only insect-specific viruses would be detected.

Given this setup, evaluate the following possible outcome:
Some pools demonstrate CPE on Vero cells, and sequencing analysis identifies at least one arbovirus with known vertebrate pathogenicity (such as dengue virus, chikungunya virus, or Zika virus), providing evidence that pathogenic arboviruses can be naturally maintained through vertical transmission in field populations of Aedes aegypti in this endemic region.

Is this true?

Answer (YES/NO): YES